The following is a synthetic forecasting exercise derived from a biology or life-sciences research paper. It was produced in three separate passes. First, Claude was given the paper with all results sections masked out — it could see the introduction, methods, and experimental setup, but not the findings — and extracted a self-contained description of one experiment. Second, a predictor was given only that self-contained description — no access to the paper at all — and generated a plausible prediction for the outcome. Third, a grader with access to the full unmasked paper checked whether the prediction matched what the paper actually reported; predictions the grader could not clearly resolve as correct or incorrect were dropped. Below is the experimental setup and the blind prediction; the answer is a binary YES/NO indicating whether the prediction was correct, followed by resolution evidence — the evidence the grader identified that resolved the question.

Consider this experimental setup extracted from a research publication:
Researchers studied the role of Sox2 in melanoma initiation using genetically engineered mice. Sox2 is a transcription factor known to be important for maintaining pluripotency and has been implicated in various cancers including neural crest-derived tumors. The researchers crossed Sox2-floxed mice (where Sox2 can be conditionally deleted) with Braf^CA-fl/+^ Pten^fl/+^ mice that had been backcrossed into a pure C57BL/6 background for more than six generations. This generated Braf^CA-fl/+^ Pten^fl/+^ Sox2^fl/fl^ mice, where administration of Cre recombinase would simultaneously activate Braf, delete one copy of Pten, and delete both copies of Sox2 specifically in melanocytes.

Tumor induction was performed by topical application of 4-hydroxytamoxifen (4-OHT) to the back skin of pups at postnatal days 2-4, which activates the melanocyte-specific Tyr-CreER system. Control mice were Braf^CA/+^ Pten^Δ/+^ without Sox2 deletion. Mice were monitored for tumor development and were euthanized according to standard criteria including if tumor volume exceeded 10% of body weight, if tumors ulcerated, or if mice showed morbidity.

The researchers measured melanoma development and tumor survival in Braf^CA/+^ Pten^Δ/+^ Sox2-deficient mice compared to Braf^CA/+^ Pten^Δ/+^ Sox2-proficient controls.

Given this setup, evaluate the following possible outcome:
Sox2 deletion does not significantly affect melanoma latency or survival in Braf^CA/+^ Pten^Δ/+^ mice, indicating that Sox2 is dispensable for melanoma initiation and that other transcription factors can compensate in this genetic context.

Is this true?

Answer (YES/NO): NO